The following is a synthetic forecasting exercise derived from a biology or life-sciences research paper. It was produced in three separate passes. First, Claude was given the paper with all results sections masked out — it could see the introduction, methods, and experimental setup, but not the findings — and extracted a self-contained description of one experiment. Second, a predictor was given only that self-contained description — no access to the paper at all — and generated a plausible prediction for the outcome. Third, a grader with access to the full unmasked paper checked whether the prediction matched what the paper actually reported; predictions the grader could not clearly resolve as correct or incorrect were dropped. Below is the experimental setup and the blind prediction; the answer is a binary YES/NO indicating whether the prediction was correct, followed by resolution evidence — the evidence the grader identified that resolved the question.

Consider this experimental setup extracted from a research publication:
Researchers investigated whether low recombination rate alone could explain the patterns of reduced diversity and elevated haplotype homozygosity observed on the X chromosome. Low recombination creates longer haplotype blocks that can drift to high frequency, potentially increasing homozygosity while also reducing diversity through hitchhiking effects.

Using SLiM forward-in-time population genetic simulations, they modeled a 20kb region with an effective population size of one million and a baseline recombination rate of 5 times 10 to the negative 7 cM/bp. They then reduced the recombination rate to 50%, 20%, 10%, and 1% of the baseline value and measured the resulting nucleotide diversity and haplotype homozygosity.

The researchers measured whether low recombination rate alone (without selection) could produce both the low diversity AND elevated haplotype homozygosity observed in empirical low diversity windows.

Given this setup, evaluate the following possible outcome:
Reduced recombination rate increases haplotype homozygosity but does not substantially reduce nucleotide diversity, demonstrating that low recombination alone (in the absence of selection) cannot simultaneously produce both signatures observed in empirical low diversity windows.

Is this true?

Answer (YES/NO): YES